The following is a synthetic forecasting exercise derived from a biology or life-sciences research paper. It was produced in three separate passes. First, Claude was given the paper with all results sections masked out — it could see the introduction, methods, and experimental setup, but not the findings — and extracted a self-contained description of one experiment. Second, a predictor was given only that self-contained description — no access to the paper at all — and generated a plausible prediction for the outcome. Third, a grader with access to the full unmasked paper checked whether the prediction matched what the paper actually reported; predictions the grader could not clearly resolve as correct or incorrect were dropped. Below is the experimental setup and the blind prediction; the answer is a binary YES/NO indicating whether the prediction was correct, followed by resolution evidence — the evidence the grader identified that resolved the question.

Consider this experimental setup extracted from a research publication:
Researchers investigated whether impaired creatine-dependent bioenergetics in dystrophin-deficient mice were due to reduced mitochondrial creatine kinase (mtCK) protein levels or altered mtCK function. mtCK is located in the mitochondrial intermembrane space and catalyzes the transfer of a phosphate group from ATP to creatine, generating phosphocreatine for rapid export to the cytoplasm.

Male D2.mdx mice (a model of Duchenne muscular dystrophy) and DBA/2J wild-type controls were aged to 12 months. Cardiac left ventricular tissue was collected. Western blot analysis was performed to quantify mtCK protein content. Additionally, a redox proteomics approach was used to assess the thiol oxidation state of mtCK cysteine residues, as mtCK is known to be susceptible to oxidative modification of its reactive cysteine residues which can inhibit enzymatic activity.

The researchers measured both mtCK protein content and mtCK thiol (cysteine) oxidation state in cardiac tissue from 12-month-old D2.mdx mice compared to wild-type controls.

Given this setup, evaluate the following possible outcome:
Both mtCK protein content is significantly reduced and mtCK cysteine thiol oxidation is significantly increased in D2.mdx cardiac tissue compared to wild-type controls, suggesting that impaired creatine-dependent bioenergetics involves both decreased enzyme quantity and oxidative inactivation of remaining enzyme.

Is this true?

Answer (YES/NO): NO